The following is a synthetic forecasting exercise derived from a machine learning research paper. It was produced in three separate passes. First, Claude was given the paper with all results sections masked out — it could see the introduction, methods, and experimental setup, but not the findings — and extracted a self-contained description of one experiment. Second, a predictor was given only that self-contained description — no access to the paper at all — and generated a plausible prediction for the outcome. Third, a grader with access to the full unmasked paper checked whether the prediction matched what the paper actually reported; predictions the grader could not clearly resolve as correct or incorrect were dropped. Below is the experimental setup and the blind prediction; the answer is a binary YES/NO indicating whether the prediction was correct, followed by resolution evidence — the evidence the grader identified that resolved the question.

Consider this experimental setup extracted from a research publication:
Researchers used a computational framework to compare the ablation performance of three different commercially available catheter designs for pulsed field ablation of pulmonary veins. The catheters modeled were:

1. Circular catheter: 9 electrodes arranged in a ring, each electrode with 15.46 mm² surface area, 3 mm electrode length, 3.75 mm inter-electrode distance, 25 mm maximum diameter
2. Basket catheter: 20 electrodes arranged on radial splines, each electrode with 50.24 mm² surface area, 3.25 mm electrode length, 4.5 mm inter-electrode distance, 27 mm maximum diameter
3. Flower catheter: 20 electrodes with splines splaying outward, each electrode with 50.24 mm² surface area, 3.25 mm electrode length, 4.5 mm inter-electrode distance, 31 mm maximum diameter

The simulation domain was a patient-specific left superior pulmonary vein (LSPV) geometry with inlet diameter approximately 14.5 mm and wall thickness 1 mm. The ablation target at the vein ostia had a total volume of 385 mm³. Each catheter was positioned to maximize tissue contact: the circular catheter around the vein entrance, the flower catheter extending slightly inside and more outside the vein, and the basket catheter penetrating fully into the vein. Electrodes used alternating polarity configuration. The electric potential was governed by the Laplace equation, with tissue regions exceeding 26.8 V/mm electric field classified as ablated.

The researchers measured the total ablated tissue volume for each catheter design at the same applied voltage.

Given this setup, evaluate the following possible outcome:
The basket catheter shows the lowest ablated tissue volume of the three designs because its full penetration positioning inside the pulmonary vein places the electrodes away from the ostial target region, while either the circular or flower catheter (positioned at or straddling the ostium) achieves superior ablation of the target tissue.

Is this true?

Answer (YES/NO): NO